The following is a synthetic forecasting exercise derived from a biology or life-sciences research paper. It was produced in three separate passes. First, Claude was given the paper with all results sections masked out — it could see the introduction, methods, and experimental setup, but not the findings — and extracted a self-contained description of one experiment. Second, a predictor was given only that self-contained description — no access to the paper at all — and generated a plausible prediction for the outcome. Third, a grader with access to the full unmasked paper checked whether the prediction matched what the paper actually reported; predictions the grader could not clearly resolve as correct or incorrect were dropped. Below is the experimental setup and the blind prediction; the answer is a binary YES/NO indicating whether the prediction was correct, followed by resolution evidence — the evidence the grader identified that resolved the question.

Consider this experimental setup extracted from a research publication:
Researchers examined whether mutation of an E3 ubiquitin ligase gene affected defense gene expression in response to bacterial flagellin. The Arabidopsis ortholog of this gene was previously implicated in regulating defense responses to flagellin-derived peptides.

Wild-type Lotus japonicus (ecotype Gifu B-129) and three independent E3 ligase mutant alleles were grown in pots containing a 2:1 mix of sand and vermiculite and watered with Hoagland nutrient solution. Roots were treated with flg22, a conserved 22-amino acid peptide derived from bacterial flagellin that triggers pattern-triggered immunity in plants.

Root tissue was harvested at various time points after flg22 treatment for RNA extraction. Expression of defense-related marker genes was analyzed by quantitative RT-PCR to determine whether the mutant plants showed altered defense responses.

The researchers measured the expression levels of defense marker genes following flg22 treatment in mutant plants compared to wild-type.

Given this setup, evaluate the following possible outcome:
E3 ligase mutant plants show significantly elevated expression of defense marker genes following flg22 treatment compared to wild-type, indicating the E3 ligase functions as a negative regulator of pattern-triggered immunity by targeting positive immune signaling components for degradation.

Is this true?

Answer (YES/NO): NO